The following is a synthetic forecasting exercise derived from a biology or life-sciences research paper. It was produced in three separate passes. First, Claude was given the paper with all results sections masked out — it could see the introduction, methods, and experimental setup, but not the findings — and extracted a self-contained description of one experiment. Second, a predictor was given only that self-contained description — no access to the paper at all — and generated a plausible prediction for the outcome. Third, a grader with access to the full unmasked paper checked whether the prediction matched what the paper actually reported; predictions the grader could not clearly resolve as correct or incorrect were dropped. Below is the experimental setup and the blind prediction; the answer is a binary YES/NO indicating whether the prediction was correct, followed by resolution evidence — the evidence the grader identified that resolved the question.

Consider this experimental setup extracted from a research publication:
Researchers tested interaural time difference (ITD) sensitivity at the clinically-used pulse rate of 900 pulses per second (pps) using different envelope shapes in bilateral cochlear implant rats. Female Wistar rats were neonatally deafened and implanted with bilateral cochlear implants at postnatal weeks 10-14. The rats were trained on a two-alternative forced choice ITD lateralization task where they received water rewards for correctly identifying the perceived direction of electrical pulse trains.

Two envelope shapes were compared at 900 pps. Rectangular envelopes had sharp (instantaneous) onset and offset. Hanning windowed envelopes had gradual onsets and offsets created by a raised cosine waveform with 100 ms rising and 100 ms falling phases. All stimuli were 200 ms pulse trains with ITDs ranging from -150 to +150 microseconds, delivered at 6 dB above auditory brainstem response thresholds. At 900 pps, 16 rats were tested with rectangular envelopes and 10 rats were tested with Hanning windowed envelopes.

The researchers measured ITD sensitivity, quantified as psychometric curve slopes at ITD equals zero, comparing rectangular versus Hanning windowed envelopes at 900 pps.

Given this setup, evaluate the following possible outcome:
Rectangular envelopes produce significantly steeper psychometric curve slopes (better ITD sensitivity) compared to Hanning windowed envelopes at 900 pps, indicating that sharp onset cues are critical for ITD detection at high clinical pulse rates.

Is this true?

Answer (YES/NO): NO